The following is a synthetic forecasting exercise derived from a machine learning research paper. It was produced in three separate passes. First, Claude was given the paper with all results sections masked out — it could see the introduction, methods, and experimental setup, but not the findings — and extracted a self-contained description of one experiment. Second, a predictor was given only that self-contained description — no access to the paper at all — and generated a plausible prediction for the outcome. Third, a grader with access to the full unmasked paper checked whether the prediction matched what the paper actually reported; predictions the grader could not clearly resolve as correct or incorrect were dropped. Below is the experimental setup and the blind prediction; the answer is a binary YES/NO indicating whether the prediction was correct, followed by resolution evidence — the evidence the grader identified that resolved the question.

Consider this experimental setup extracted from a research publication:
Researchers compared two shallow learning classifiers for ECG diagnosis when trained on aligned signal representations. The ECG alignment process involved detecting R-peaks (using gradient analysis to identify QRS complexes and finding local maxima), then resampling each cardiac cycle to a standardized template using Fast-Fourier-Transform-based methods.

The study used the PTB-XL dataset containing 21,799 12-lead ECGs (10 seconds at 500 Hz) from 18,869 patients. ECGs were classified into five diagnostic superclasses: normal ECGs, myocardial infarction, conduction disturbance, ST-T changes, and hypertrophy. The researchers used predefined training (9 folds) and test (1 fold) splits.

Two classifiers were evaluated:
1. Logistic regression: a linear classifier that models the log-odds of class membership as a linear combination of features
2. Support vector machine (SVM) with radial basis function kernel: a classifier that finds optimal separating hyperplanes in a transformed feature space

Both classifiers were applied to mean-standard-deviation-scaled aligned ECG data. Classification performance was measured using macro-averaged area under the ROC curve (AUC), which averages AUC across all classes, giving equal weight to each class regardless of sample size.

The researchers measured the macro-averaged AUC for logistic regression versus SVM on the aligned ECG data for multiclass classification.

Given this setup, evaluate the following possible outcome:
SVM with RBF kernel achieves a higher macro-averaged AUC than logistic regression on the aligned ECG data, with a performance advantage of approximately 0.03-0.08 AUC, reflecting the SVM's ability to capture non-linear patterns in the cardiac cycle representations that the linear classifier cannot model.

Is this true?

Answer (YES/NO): YES